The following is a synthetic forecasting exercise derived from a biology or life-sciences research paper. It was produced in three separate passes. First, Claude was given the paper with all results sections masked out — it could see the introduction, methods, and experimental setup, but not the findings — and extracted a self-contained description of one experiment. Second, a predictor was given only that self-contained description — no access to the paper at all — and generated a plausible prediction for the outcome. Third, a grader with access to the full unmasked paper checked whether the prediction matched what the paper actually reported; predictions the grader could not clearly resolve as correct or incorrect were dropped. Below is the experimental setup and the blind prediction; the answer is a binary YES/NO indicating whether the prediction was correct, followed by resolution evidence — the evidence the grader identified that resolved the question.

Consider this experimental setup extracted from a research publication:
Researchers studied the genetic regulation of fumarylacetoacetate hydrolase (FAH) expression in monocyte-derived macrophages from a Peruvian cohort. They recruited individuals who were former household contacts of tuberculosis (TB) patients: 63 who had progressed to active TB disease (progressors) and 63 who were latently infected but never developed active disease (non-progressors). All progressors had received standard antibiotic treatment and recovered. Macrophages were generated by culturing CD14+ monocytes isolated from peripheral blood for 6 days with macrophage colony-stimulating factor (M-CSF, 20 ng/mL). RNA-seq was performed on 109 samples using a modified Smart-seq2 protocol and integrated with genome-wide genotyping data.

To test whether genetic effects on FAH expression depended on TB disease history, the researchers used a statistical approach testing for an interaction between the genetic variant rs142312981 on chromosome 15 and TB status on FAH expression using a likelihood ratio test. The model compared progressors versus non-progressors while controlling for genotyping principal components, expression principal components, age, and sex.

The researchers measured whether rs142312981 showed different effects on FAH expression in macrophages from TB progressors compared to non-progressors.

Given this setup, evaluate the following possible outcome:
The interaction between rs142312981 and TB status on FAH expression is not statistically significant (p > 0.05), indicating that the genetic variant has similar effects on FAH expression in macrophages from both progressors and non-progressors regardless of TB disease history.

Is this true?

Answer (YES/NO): YES